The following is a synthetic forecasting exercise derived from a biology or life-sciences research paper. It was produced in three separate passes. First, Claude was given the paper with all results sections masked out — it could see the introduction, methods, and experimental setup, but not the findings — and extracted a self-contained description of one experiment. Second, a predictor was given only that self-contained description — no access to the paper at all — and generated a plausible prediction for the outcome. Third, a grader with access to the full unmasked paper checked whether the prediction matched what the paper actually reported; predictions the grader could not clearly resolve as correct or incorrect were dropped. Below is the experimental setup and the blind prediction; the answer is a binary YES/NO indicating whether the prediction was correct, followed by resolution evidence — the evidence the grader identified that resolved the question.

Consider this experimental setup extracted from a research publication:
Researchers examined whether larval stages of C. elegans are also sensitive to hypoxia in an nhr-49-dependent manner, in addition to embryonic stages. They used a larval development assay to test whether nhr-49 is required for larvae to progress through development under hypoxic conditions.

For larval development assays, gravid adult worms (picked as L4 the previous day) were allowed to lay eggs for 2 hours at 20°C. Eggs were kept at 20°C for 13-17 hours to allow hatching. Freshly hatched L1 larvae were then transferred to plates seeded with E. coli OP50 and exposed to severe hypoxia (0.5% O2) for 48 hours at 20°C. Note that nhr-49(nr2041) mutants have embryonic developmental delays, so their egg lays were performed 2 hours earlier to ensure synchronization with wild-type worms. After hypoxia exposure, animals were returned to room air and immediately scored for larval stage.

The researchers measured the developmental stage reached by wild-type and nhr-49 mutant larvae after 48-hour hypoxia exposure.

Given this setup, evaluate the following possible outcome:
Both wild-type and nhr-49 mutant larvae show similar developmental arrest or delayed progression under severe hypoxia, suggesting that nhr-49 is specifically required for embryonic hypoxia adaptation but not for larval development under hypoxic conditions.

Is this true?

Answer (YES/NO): NO